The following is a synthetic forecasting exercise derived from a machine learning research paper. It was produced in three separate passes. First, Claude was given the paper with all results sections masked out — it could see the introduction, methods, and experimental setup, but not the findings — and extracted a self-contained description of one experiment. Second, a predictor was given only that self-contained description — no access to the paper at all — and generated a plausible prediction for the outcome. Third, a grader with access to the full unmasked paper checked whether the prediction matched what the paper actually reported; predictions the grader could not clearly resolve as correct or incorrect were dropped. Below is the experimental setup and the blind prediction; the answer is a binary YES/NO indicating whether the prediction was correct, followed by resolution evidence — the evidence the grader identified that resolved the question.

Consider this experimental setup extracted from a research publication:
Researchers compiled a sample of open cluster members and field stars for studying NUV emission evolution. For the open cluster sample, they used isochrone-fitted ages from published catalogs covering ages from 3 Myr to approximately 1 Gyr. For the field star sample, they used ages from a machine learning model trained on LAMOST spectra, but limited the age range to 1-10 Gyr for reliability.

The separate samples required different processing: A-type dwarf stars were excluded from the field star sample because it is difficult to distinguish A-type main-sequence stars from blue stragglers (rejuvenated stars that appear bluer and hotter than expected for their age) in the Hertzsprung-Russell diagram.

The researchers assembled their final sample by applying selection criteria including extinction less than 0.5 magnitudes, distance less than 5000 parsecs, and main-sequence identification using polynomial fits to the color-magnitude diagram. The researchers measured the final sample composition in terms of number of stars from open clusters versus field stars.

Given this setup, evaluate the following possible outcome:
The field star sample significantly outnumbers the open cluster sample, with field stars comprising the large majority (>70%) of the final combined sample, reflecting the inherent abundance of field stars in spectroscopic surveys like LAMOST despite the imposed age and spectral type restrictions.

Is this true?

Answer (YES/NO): YES